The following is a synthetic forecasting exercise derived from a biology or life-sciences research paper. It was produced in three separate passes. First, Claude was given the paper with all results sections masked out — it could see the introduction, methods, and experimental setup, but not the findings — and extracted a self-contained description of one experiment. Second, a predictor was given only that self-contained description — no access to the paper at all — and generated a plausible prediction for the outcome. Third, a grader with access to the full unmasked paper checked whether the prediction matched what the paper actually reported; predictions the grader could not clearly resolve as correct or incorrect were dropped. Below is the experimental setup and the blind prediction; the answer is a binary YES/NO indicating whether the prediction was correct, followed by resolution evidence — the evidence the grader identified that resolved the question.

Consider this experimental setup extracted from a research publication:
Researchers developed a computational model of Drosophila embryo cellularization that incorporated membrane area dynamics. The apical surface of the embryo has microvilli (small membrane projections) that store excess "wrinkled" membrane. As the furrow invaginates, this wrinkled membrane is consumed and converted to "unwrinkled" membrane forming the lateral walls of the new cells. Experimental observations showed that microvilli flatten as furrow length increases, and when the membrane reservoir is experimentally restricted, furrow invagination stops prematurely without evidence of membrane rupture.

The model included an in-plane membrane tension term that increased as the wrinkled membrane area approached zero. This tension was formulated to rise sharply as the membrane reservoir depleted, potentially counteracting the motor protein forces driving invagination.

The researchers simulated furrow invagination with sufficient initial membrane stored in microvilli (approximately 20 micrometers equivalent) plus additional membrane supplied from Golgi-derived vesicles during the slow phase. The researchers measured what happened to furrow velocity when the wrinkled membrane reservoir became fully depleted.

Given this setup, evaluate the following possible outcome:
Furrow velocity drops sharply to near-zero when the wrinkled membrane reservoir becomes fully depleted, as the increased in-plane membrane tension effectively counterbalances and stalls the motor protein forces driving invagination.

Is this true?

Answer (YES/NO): YES